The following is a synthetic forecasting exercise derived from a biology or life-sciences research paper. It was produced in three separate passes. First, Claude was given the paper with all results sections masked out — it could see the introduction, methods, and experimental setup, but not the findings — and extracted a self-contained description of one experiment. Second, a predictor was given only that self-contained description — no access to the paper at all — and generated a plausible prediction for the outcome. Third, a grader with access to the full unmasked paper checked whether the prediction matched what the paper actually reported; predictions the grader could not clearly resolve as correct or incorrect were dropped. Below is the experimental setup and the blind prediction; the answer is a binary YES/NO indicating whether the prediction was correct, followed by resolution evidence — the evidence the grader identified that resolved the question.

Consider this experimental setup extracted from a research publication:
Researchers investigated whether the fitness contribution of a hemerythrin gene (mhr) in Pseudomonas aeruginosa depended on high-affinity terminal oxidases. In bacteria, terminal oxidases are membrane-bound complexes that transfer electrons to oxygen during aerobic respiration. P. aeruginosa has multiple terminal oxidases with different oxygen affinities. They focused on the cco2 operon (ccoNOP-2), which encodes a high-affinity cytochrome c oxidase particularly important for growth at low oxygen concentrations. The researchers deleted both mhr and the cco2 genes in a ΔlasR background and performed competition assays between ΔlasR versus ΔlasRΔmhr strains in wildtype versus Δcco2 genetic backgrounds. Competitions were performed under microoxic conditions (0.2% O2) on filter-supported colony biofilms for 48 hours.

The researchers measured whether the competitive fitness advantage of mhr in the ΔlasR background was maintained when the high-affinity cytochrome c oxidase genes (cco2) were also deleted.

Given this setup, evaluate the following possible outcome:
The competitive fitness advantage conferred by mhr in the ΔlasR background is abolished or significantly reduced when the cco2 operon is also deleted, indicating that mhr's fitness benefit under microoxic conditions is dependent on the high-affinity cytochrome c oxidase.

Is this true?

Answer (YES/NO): NO